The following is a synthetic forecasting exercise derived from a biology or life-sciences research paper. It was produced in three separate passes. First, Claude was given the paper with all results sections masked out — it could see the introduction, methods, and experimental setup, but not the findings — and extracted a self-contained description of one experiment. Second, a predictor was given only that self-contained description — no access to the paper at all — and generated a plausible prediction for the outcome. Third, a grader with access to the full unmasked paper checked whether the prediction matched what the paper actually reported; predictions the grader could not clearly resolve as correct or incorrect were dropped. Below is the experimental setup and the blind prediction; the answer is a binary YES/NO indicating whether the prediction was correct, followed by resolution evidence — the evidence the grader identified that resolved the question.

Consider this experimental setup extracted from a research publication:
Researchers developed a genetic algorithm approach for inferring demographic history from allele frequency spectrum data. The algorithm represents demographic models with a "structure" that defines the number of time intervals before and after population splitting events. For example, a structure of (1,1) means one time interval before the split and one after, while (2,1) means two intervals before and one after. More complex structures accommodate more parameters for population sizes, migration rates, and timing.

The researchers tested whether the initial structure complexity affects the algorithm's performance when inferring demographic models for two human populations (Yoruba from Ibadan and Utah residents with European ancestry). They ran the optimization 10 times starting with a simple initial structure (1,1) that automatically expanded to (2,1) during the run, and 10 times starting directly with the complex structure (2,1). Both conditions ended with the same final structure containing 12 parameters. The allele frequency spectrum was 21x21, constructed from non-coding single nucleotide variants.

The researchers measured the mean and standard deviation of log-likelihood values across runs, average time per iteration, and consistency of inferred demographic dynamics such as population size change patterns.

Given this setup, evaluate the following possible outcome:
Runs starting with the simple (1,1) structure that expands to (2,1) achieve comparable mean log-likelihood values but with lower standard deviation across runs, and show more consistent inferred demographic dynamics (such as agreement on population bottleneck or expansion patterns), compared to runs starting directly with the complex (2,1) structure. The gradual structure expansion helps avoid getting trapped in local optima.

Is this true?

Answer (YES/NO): NO